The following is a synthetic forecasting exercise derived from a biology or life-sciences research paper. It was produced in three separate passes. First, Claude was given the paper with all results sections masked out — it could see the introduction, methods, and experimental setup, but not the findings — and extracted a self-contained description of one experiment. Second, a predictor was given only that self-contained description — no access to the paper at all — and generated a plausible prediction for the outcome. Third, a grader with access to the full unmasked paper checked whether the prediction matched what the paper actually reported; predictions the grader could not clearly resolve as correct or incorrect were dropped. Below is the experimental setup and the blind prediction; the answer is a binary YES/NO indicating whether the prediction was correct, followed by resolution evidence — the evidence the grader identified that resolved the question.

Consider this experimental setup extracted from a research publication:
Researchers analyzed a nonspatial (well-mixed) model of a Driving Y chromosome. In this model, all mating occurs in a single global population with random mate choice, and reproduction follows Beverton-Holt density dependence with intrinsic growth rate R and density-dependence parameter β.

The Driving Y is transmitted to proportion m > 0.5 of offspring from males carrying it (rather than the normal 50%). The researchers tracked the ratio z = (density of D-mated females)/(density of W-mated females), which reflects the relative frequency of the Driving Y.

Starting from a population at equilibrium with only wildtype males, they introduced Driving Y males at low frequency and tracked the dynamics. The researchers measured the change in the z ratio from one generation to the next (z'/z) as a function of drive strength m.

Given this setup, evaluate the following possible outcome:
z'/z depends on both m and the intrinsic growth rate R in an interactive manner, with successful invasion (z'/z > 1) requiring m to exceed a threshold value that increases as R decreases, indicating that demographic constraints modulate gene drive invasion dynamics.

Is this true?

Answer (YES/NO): NO